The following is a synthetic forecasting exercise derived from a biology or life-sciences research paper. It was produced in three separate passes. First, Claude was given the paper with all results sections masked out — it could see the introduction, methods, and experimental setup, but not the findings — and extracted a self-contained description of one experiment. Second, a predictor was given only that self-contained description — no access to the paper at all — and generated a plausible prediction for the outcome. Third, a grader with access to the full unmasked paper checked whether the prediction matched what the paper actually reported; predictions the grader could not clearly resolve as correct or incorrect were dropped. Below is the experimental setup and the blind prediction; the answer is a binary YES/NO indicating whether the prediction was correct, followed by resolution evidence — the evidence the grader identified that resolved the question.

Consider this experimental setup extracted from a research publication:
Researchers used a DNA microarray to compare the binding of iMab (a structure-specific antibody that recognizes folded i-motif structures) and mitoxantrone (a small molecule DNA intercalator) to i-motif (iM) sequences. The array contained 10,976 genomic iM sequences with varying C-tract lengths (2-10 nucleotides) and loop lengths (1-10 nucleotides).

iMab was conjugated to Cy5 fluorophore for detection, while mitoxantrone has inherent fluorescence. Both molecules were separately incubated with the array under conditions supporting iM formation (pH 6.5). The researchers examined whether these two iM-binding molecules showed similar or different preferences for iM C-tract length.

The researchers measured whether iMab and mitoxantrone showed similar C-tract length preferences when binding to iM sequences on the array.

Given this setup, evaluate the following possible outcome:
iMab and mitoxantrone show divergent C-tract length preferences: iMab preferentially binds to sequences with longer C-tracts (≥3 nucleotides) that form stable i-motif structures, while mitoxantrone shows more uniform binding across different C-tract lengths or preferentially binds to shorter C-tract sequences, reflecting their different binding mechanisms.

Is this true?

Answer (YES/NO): YES